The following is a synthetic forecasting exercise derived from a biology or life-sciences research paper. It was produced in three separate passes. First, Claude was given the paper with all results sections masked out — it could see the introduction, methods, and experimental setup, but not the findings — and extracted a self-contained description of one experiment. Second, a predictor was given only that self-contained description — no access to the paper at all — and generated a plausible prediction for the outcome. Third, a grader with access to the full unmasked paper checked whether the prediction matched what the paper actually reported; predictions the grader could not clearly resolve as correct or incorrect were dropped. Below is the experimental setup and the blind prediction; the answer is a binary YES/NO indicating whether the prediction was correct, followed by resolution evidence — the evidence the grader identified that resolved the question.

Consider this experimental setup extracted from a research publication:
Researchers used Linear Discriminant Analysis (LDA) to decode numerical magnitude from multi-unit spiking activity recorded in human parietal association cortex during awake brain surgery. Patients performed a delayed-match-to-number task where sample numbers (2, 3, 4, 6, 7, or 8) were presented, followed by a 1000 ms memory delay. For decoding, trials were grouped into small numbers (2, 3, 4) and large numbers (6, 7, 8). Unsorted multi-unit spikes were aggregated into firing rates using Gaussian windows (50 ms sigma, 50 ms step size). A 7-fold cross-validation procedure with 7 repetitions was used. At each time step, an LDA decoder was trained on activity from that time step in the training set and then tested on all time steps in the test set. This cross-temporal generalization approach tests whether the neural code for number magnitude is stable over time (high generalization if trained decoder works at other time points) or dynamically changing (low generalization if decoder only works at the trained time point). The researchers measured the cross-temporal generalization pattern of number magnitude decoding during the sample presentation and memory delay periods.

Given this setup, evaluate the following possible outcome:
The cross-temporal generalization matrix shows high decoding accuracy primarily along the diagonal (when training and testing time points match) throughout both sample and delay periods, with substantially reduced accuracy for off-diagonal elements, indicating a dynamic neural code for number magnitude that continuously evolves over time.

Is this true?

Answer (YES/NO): YES